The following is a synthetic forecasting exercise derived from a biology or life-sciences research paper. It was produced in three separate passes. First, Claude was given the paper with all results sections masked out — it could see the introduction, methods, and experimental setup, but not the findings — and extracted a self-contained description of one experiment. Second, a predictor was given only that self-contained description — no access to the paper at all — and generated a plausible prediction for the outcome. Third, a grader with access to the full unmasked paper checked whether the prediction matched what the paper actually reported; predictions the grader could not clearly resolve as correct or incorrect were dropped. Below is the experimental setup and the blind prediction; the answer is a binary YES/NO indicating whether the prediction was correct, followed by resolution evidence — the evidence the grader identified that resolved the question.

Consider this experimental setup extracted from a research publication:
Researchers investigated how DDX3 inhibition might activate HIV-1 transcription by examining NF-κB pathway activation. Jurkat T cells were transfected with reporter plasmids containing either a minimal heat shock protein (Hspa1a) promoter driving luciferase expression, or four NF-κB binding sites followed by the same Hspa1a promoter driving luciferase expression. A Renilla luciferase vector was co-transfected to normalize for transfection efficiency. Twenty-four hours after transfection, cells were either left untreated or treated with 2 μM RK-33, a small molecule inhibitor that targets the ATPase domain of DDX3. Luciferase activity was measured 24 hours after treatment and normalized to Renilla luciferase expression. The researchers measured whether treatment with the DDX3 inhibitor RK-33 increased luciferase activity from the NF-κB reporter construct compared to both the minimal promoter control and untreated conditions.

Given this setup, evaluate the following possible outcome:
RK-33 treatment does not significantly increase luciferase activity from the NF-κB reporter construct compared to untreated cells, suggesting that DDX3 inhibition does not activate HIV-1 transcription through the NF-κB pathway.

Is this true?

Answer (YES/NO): NO